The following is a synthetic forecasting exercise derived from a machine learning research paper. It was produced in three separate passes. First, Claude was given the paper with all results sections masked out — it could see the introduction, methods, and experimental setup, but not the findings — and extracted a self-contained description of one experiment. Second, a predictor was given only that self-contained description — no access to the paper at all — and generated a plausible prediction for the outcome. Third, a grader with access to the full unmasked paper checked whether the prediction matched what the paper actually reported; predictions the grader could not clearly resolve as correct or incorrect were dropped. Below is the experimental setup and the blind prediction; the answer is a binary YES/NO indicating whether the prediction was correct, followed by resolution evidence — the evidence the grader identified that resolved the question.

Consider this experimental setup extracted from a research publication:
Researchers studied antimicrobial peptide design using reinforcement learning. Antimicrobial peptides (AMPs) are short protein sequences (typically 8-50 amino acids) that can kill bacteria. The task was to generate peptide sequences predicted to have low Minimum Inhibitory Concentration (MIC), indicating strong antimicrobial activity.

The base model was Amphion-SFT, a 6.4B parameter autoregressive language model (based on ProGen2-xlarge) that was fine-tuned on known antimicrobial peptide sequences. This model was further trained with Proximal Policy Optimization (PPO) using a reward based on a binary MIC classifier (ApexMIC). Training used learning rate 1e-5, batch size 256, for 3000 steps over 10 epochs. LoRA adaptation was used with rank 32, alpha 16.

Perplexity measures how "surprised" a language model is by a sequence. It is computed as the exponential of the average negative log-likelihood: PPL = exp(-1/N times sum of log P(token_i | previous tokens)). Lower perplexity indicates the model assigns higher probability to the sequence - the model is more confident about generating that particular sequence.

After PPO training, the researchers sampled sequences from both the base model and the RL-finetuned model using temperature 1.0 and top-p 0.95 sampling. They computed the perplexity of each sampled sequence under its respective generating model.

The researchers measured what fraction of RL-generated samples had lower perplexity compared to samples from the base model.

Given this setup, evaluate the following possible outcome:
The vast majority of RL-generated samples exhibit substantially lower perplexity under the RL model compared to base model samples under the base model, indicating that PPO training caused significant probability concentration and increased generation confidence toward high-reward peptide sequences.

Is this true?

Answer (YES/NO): YES